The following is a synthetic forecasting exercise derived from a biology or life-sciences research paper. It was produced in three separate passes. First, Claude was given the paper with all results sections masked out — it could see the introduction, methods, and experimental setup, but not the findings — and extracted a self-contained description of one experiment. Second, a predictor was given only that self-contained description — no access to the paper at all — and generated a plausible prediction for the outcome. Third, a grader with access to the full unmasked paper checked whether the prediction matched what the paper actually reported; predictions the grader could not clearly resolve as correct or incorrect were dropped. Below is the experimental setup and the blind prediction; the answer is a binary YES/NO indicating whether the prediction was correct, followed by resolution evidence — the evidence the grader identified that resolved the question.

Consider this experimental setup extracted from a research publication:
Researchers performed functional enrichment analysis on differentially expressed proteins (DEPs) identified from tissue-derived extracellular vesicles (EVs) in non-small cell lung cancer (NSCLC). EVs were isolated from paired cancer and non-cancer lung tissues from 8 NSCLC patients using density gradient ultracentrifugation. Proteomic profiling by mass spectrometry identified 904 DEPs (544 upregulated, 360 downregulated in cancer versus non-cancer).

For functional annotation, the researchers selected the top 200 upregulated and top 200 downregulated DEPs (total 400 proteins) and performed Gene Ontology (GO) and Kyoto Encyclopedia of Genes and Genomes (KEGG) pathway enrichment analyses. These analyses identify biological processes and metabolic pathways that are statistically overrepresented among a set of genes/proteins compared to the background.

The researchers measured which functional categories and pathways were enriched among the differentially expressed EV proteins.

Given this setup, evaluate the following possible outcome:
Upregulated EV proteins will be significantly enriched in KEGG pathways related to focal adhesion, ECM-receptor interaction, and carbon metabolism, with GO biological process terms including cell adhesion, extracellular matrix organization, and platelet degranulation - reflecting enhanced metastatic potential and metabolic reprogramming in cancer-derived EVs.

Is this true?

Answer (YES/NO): NO